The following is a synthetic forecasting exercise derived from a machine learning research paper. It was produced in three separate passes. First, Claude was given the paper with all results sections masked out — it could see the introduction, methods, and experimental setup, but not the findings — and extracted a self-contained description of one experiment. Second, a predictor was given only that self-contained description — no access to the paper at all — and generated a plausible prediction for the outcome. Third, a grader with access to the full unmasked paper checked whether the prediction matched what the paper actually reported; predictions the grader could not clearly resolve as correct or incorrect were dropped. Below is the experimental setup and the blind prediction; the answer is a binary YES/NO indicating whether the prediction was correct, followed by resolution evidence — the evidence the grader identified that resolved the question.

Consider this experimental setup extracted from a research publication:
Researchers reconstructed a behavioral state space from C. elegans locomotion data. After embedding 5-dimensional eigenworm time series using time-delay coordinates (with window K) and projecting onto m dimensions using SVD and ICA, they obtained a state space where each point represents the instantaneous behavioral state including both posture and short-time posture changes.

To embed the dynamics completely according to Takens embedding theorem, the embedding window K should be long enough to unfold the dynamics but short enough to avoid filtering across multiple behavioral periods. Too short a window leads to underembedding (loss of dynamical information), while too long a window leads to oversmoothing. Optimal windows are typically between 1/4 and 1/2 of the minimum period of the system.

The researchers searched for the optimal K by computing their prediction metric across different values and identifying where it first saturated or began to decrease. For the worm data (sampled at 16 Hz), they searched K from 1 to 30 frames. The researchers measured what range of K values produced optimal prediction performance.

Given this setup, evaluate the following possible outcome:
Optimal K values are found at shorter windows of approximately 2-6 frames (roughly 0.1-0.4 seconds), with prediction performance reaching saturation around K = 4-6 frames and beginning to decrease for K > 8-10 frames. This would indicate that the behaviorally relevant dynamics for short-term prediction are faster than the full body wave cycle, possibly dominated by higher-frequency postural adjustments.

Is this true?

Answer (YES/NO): NO